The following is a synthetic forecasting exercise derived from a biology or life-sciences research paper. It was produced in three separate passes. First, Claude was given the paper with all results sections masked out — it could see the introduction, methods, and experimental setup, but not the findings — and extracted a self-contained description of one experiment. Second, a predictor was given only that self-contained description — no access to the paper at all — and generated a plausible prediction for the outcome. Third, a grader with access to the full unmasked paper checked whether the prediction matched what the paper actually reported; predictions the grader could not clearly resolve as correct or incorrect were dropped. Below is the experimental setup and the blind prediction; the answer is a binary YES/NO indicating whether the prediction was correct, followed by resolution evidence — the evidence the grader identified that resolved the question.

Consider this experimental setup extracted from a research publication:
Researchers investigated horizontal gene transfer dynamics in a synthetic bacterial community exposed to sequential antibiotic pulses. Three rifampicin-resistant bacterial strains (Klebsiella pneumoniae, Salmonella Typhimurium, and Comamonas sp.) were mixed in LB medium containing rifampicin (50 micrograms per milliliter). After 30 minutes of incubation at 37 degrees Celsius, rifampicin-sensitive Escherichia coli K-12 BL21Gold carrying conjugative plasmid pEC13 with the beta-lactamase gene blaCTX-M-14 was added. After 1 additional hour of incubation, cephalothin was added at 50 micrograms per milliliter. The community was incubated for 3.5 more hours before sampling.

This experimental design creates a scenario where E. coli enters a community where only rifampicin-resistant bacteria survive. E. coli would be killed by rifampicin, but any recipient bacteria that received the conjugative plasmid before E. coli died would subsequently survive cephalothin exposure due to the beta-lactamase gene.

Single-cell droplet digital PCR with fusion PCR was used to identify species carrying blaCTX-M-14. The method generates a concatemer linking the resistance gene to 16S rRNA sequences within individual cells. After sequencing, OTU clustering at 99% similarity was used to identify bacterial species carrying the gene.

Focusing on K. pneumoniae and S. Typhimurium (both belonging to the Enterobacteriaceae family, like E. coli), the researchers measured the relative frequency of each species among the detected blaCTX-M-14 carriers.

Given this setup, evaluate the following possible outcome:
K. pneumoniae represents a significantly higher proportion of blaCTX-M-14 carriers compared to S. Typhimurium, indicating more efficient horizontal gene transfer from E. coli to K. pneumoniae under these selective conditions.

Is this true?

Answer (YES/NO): YES